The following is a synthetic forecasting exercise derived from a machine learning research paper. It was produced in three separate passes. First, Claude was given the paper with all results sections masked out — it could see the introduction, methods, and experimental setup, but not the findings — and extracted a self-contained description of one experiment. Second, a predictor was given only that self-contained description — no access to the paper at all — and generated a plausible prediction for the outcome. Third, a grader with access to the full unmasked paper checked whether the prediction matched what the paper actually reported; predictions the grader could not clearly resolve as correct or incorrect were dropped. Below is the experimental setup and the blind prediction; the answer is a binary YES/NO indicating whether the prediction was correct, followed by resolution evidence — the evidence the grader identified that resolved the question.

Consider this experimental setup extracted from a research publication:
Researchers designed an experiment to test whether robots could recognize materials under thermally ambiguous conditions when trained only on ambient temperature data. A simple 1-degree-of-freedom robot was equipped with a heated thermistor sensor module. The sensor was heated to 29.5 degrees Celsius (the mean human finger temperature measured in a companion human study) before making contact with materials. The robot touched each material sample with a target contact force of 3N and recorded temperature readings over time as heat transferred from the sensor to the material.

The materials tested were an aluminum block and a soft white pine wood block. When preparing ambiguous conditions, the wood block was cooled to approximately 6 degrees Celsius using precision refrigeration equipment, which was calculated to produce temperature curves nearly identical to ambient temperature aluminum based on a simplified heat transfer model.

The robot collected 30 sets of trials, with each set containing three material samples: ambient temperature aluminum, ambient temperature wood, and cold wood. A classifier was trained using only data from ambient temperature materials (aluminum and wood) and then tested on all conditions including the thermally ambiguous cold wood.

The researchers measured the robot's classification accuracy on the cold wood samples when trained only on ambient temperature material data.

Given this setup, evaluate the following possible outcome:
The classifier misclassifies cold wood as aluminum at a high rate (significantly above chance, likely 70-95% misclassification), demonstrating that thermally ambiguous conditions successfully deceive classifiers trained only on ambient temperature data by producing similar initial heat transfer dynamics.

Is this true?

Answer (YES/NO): YES